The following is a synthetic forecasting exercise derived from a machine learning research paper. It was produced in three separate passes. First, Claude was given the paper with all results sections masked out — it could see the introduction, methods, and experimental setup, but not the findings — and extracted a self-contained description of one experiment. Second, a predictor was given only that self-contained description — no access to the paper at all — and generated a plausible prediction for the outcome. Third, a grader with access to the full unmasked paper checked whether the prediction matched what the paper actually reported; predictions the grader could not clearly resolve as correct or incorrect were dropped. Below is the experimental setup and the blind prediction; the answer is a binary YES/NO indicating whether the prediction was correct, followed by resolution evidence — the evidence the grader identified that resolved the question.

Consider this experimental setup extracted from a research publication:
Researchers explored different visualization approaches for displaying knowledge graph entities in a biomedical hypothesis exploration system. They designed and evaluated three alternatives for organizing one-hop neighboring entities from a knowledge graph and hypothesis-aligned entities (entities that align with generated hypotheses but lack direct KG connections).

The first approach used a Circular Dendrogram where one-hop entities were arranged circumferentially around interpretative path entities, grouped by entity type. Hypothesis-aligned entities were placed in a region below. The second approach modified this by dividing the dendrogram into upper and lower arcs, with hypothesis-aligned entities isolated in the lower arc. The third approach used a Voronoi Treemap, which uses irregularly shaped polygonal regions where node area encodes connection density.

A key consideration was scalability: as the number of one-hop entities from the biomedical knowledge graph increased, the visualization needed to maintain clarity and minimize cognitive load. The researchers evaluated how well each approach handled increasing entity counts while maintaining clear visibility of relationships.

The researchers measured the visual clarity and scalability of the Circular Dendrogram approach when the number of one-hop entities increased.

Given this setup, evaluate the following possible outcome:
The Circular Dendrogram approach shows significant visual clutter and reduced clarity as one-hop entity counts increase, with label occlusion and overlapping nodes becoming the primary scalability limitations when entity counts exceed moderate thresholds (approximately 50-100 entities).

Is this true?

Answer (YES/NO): NO